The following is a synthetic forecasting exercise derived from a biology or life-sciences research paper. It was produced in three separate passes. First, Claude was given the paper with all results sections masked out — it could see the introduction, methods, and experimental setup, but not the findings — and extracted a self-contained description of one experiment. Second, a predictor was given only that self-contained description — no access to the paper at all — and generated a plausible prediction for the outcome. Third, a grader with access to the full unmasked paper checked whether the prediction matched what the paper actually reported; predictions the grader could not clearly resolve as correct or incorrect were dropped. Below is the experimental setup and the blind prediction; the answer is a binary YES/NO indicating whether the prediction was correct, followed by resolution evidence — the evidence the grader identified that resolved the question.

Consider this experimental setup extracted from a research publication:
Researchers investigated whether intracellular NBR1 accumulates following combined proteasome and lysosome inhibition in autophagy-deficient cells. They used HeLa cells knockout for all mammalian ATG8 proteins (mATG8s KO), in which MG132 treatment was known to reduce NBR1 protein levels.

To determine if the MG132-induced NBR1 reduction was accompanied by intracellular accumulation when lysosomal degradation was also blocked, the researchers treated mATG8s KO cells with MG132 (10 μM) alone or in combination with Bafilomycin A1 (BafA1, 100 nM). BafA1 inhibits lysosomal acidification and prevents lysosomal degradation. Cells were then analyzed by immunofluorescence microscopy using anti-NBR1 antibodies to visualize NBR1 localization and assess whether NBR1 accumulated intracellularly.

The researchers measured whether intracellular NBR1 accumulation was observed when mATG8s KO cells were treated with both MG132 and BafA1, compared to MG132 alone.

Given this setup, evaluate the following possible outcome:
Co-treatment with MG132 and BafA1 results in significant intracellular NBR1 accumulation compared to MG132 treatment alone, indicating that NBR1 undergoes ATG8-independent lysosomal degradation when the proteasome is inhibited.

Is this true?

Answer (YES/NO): NO